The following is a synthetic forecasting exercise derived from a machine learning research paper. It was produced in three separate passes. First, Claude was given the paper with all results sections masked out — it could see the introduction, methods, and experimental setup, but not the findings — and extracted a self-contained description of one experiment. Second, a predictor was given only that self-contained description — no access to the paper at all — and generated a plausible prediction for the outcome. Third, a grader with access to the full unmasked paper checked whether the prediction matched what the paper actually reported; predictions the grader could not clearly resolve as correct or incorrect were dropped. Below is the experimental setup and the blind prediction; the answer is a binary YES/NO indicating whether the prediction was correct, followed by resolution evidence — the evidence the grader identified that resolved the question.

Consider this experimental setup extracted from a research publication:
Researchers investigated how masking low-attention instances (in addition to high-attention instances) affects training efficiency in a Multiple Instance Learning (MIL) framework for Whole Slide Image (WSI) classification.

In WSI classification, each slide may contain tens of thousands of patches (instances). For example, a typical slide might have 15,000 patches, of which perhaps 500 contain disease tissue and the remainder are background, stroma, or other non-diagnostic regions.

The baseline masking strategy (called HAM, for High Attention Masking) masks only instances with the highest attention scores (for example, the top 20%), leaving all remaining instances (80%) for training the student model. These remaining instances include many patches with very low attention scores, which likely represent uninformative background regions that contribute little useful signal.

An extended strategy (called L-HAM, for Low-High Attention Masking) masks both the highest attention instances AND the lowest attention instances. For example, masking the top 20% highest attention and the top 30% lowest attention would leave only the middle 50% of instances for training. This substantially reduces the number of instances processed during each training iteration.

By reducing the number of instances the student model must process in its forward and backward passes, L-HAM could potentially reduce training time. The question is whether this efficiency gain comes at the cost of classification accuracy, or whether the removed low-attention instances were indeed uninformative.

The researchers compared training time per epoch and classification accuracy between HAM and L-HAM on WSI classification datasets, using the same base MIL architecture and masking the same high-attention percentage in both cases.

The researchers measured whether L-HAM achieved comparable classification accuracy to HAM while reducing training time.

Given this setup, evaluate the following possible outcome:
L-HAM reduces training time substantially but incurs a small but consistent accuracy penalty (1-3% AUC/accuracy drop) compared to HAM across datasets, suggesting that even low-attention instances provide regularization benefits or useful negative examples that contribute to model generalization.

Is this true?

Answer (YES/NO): NO